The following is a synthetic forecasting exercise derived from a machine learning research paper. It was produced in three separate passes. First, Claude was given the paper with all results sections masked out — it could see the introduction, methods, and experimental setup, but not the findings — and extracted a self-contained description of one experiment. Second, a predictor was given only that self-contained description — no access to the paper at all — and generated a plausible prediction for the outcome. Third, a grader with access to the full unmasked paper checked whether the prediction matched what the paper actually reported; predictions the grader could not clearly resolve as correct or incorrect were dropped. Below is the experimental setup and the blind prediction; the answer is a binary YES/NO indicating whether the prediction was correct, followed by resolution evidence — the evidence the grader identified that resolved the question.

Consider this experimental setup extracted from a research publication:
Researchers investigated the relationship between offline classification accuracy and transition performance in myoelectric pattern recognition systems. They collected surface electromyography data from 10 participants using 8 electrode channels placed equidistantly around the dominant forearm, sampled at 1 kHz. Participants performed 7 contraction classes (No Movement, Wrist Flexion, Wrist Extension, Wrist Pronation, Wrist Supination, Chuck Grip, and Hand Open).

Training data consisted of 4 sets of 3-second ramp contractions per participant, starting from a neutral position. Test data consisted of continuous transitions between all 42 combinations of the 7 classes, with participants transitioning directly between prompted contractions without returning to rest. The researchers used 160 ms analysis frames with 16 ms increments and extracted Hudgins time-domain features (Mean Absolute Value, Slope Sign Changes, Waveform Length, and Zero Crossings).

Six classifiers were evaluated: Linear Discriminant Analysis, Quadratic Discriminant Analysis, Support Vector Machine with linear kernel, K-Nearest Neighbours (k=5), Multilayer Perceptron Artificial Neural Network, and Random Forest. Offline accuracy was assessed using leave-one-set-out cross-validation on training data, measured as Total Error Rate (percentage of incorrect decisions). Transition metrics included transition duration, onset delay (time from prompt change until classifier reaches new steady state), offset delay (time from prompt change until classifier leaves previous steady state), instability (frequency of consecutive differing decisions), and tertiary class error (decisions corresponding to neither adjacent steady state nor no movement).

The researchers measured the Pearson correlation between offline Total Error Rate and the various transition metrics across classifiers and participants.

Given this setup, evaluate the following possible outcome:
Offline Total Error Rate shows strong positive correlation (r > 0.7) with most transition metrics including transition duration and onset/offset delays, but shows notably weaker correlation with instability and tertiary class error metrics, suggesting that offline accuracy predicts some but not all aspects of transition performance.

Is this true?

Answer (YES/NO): NO